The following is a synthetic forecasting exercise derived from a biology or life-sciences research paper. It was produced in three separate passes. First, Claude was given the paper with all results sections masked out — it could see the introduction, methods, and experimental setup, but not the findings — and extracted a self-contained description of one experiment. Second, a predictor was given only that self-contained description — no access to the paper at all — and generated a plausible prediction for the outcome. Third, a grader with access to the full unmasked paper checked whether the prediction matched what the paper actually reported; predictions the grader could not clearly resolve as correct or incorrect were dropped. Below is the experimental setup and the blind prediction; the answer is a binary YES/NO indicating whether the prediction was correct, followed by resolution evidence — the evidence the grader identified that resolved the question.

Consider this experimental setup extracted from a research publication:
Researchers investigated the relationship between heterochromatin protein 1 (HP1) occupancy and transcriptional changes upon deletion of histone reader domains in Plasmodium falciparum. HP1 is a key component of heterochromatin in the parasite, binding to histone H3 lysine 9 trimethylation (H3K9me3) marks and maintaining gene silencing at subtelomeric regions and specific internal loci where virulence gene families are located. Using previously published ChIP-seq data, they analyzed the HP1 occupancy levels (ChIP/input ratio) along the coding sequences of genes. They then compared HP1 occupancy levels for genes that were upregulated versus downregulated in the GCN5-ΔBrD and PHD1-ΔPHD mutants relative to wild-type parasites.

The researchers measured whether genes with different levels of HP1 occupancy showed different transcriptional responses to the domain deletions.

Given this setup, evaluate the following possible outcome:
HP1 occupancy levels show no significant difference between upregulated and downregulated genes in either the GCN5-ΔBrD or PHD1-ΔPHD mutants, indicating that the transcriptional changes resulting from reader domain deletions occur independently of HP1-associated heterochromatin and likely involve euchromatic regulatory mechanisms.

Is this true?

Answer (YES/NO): NO